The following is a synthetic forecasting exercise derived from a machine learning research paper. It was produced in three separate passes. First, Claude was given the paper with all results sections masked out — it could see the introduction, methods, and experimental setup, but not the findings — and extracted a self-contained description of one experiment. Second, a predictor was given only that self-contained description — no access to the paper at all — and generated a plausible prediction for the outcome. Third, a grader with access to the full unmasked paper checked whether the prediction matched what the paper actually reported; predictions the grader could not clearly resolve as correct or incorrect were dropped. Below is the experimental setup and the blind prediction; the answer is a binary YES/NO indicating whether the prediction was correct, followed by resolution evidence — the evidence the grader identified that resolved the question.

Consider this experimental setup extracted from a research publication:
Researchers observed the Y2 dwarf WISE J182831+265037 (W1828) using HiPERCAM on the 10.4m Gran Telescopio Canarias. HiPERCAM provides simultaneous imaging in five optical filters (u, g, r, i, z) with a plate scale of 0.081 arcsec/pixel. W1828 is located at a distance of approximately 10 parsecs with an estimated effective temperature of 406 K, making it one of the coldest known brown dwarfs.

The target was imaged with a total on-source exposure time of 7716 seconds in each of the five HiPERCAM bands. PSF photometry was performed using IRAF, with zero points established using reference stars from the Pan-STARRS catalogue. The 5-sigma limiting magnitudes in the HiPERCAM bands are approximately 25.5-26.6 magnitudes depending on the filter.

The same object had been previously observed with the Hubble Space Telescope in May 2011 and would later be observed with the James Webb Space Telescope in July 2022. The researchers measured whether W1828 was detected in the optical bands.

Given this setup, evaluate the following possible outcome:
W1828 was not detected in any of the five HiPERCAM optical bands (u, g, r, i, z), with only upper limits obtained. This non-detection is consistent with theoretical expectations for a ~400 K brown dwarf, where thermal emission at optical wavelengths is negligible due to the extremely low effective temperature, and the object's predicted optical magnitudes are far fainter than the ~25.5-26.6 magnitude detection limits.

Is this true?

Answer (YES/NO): NO